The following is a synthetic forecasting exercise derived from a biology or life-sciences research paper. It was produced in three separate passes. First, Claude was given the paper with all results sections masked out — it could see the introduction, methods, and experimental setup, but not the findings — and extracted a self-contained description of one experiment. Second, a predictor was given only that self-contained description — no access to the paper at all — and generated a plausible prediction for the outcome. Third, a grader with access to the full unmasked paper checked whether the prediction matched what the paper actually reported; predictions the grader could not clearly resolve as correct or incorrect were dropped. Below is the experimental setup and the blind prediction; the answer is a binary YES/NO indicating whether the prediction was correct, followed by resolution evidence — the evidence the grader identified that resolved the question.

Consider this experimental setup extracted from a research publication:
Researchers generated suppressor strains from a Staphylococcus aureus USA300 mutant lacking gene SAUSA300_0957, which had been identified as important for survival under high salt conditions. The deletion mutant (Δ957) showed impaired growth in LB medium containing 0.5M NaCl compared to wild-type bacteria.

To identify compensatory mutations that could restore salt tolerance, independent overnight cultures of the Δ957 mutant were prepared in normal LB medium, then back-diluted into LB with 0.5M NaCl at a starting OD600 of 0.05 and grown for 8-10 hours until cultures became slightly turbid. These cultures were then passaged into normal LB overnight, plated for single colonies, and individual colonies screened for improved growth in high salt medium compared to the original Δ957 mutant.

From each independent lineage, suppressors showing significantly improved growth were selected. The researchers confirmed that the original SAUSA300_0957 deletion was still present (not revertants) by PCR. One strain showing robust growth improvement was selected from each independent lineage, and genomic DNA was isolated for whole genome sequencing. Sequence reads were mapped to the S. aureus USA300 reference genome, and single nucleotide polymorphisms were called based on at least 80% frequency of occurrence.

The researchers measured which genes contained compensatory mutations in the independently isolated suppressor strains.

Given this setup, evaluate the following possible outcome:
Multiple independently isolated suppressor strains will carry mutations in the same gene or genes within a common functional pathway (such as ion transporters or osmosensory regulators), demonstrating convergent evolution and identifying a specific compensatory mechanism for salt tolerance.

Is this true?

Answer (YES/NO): YES